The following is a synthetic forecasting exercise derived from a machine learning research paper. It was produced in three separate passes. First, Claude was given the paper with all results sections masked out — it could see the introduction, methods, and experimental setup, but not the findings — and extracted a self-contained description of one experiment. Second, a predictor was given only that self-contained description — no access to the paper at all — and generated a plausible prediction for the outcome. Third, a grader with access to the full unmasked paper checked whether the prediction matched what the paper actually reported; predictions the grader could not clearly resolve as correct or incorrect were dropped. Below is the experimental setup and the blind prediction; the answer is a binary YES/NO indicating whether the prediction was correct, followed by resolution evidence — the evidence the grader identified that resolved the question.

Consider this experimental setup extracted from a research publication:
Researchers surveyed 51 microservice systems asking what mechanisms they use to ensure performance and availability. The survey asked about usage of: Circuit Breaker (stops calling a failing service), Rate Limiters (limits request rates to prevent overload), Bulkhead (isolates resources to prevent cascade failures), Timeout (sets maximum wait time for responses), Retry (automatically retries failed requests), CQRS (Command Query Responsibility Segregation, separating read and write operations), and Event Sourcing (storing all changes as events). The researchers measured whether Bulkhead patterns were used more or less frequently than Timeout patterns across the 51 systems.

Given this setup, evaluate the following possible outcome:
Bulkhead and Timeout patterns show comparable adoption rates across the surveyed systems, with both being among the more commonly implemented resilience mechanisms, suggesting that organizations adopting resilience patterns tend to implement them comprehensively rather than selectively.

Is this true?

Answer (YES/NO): NO